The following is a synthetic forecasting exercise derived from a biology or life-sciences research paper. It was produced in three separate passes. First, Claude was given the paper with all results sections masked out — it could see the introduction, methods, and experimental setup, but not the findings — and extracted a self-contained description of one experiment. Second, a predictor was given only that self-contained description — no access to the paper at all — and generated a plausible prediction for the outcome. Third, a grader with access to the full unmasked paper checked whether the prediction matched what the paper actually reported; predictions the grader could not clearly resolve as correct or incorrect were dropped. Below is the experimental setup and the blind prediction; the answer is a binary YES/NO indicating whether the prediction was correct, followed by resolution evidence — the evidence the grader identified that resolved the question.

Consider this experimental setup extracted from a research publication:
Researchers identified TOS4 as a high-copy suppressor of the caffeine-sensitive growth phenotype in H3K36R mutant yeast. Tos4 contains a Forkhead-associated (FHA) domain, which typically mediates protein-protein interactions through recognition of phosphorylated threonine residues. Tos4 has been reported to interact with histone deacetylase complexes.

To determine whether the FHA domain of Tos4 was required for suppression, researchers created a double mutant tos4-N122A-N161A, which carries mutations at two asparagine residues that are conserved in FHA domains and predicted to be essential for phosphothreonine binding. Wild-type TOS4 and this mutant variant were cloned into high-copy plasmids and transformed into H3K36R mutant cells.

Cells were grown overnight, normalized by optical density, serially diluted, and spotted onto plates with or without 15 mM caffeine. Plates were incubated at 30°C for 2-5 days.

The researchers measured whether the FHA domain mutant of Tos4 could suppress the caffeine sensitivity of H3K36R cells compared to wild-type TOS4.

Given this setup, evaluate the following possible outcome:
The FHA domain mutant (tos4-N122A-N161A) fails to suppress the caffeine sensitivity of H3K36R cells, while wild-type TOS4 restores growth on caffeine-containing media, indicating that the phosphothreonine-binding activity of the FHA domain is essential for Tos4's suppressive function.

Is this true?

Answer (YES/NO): NO